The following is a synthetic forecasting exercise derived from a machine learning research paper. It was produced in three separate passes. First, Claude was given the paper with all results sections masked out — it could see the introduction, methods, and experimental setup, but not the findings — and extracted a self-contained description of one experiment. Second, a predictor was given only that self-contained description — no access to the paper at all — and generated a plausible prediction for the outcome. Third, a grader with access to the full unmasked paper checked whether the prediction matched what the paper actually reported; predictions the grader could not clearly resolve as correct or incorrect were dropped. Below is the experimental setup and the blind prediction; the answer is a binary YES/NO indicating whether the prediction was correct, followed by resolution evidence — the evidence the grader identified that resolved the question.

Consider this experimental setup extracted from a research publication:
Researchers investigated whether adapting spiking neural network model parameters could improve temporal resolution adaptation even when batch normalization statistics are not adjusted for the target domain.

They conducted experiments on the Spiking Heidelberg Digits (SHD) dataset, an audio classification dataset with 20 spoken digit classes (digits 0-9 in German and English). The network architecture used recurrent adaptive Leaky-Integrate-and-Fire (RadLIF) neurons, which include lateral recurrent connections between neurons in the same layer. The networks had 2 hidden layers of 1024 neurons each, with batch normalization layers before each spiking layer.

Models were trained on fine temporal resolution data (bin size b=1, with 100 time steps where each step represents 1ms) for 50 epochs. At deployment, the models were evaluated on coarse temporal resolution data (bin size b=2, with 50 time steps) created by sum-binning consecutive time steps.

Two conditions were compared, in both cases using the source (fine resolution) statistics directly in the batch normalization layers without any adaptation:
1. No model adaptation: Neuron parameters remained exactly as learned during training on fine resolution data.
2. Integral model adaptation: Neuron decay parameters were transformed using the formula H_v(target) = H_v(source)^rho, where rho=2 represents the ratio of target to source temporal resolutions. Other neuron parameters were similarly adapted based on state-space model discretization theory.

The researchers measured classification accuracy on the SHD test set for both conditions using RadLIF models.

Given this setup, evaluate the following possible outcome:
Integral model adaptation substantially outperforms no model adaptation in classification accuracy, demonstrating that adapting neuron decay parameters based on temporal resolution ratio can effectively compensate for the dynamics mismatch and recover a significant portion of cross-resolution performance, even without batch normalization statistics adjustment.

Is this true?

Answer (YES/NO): YES